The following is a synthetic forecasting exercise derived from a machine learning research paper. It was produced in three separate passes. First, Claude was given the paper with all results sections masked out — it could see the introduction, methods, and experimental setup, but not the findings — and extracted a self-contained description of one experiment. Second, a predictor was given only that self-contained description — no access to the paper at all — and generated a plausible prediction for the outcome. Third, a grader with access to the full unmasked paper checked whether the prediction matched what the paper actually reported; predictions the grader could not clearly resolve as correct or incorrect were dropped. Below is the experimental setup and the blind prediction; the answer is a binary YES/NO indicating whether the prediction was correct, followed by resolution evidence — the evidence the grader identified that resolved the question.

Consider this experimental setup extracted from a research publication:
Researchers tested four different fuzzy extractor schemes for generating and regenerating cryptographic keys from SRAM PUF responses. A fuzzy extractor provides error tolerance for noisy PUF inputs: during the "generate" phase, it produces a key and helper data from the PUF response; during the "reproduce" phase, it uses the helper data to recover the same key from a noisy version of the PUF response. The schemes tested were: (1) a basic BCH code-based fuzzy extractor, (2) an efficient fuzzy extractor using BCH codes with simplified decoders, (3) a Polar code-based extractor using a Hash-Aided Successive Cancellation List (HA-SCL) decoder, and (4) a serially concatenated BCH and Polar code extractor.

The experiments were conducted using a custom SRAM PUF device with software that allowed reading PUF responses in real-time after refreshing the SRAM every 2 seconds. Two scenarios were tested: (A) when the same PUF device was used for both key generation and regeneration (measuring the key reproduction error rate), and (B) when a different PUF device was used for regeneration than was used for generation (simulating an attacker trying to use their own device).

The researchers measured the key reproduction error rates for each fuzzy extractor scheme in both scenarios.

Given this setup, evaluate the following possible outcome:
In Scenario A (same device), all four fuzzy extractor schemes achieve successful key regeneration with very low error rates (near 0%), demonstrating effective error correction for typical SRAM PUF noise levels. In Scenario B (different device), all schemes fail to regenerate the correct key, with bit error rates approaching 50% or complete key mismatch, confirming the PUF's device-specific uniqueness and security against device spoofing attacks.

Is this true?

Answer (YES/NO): NO